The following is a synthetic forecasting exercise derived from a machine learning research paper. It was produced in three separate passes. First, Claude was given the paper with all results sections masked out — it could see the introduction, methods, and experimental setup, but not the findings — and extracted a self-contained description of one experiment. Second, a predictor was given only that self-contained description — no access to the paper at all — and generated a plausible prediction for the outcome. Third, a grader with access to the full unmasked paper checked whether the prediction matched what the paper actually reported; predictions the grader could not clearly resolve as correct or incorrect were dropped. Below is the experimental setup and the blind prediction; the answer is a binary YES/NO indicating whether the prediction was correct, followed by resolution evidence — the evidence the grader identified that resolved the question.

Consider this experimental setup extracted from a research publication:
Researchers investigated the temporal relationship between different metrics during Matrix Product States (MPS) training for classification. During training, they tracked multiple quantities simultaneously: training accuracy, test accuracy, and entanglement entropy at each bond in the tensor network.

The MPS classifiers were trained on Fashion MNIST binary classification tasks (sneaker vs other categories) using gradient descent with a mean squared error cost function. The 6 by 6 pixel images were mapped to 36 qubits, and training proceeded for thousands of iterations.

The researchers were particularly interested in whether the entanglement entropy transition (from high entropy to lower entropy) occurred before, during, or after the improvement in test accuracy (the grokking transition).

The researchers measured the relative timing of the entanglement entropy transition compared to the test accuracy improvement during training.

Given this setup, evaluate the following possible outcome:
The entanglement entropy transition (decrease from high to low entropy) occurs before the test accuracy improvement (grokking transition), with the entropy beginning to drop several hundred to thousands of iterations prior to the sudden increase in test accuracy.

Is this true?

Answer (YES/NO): NO